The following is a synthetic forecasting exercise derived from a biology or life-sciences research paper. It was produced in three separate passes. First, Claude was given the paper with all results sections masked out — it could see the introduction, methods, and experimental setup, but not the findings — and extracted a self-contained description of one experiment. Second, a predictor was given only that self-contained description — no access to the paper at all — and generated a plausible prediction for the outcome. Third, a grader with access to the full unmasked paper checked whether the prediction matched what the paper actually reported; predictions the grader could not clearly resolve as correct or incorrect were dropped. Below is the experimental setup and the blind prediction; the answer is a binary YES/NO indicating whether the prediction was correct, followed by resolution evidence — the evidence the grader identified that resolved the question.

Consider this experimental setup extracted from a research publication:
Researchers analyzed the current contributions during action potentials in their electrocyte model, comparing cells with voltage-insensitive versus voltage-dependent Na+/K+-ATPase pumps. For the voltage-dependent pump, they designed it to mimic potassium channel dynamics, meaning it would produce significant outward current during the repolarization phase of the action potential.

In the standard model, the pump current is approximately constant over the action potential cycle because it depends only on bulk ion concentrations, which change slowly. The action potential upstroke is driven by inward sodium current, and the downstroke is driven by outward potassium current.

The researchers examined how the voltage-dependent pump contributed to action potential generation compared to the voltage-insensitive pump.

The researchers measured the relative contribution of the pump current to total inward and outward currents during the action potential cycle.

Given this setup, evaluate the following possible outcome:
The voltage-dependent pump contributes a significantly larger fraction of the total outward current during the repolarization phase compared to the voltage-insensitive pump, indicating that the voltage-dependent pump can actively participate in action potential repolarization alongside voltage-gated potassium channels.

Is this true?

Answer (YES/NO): YES